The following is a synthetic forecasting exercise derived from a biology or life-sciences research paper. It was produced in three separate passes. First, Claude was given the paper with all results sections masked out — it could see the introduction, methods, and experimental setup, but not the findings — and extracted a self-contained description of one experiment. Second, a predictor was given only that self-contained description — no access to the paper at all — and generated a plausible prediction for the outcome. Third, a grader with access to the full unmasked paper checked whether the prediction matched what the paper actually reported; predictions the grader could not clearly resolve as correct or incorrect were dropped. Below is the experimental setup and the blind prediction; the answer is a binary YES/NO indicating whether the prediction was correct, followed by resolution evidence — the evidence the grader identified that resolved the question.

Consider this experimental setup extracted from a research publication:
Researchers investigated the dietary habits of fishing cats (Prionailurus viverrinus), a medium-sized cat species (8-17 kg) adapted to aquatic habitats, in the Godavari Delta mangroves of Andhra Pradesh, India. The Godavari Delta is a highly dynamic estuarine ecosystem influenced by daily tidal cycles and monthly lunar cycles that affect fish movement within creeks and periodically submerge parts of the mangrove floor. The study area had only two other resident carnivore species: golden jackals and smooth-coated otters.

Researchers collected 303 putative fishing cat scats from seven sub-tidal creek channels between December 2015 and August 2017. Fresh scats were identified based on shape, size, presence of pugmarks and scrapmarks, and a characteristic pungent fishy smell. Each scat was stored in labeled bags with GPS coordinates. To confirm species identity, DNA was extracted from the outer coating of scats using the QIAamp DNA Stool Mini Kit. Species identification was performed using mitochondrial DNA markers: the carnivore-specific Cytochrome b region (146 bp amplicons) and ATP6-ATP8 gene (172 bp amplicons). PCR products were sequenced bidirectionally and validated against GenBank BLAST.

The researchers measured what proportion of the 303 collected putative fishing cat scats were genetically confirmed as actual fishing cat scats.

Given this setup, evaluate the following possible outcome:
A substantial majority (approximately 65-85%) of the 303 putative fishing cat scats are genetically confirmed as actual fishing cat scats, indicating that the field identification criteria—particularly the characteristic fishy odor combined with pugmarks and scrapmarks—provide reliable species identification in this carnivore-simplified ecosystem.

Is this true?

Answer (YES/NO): NO